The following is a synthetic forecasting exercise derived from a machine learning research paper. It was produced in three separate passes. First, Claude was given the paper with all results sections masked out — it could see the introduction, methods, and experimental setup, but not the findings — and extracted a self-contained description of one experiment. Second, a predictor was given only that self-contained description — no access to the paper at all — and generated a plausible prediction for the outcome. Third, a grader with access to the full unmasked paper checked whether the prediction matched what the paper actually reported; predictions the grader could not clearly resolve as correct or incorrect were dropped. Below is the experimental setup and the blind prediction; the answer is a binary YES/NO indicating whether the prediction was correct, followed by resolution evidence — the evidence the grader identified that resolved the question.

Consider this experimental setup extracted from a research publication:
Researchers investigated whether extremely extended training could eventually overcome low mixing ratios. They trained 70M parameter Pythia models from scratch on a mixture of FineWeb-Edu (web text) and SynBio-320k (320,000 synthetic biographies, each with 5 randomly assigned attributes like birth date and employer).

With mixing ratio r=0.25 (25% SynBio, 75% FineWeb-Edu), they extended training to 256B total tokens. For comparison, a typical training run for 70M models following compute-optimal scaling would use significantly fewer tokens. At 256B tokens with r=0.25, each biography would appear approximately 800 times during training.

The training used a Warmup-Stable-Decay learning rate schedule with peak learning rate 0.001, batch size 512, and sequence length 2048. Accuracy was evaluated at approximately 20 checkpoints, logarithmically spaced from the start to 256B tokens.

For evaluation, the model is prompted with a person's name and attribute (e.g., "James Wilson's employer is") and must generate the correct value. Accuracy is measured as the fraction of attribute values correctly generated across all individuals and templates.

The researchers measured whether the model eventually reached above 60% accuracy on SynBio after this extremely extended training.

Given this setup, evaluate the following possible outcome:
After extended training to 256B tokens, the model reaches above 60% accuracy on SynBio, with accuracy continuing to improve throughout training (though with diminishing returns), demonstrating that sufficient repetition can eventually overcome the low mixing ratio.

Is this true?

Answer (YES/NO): NO